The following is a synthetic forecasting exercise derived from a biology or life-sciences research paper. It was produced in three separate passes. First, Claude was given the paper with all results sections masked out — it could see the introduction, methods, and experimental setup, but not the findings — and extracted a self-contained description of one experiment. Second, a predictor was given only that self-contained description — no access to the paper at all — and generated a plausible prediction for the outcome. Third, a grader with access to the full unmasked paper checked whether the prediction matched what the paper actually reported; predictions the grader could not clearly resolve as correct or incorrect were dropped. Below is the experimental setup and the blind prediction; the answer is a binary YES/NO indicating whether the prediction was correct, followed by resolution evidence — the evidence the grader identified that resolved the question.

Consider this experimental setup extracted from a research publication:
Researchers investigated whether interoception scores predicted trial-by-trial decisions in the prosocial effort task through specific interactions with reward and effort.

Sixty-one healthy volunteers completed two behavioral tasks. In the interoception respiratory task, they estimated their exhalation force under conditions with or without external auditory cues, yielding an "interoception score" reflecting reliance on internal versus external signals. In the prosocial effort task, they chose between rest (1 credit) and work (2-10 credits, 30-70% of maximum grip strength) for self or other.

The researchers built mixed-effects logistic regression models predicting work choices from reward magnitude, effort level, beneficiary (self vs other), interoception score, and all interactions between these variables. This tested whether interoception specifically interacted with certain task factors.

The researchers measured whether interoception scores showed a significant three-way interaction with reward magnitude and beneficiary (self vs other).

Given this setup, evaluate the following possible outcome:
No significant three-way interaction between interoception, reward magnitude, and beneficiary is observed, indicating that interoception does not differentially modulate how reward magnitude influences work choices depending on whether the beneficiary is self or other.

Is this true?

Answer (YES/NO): NO